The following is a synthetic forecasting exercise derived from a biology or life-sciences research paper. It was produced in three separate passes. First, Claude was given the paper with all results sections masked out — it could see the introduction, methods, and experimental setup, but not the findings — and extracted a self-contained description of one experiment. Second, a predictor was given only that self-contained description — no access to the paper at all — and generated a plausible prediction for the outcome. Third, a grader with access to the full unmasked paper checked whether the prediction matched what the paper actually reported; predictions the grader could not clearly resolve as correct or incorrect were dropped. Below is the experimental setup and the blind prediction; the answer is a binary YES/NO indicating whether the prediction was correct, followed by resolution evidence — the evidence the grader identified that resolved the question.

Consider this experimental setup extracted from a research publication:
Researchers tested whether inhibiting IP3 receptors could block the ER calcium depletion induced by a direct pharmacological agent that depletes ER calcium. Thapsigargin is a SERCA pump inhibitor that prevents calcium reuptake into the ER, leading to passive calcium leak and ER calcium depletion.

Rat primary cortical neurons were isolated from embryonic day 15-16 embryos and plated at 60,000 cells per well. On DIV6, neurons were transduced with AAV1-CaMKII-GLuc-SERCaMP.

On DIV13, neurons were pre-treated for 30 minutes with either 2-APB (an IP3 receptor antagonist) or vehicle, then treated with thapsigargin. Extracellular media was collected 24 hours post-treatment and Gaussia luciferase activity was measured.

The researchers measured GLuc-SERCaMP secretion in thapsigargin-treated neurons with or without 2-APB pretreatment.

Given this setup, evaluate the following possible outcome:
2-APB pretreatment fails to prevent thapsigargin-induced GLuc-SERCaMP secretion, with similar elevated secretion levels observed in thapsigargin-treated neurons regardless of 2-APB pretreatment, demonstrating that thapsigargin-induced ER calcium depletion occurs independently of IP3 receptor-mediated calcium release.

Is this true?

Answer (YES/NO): NO